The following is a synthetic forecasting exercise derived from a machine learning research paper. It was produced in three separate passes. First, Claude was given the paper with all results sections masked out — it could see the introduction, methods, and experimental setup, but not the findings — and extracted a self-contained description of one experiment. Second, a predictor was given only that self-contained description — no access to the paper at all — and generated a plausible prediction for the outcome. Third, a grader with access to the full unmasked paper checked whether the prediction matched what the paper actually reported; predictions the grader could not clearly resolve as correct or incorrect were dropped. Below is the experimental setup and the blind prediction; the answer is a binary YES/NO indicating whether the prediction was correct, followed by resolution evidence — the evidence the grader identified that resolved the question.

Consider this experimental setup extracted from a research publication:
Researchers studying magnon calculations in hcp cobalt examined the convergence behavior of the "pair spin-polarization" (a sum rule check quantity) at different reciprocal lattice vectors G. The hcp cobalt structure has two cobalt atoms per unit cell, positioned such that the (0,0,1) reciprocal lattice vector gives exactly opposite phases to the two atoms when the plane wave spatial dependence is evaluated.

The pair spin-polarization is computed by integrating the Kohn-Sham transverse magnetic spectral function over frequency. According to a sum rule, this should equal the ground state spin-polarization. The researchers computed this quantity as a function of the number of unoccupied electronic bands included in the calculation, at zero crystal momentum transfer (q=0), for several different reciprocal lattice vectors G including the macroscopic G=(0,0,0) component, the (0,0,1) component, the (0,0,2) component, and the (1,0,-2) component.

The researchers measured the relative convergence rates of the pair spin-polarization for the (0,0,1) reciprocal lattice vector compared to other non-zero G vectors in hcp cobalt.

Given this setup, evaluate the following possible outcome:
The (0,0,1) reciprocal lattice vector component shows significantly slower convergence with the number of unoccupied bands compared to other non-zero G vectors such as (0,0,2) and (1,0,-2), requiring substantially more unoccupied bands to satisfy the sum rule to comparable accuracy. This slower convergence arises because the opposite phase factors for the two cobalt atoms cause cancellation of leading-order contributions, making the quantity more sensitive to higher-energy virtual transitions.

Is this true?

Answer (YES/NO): NO